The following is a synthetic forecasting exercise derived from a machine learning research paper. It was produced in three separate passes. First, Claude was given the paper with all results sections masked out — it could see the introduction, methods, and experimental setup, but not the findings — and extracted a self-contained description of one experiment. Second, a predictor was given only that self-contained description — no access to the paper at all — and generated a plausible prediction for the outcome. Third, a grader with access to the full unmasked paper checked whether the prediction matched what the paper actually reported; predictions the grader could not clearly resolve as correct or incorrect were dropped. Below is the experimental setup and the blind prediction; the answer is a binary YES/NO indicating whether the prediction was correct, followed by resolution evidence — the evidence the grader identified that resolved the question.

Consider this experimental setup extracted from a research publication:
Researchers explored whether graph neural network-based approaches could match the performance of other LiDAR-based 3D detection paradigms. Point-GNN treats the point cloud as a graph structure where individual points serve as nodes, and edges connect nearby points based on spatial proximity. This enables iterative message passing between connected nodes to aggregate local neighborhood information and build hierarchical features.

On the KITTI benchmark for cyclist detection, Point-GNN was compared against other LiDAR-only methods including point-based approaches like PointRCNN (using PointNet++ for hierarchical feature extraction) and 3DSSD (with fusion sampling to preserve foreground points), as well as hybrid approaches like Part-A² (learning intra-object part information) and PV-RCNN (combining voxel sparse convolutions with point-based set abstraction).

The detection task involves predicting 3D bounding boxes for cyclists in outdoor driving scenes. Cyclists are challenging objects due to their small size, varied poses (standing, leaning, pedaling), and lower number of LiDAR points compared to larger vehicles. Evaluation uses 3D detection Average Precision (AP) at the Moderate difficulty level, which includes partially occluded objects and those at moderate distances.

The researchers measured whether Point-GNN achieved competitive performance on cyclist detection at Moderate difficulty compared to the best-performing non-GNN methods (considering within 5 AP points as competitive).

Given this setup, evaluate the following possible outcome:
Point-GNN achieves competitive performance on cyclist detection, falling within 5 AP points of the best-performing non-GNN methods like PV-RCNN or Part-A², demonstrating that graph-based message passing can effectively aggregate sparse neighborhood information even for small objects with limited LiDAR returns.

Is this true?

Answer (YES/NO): YES